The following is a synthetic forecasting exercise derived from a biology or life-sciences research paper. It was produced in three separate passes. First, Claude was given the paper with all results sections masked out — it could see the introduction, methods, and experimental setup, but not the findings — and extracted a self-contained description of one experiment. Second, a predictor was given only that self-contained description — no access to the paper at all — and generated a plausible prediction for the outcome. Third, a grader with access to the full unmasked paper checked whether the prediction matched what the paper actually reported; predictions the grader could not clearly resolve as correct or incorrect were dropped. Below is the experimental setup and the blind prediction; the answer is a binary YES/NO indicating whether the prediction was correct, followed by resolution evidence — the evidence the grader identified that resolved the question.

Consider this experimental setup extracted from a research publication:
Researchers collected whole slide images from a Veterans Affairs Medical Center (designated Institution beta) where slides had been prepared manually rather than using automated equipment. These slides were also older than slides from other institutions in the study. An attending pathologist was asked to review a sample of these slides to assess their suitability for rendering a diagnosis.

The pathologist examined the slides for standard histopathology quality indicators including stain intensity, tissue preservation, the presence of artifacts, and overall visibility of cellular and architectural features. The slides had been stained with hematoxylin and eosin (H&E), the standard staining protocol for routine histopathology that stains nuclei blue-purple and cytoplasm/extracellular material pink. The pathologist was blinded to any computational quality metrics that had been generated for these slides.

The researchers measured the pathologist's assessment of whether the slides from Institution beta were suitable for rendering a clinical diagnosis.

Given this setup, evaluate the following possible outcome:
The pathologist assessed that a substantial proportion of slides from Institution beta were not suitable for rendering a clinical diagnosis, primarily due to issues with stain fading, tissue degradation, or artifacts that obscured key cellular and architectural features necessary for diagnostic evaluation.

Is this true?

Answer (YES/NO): YES